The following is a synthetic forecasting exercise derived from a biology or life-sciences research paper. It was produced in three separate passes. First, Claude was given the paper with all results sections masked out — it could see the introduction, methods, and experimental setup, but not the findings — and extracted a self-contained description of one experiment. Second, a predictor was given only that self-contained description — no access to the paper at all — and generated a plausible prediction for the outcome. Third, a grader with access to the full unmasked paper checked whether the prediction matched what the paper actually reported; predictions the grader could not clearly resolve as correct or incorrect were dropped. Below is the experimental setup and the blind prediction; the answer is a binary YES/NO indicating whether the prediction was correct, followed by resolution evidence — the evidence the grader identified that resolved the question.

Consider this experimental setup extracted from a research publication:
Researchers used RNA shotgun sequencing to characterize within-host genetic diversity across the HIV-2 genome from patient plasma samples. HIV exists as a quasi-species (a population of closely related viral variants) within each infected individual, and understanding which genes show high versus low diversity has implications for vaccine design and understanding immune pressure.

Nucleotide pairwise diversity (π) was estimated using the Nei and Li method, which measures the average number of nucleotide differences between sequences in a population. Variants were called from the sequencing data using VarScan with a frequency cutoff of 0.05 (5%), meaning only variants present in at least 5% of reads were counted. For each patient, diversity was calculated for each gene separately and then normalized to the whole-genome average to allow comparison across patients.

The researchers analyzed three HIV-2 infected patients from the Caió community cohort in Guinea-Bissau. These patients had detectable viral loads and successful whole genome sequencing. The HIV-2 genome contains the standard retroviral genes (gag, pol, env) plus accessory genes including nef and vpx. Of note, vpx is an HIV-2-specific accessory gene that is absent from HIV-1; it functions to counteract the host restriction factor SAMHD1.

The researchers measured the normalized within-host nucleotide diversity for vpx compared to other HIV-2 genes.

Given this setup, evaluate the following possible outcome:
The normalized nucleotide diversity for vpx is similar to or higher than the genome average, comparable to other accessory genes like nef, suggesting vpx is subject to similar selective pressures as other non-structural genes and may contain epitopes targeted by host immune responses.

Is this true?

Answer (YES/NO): NO